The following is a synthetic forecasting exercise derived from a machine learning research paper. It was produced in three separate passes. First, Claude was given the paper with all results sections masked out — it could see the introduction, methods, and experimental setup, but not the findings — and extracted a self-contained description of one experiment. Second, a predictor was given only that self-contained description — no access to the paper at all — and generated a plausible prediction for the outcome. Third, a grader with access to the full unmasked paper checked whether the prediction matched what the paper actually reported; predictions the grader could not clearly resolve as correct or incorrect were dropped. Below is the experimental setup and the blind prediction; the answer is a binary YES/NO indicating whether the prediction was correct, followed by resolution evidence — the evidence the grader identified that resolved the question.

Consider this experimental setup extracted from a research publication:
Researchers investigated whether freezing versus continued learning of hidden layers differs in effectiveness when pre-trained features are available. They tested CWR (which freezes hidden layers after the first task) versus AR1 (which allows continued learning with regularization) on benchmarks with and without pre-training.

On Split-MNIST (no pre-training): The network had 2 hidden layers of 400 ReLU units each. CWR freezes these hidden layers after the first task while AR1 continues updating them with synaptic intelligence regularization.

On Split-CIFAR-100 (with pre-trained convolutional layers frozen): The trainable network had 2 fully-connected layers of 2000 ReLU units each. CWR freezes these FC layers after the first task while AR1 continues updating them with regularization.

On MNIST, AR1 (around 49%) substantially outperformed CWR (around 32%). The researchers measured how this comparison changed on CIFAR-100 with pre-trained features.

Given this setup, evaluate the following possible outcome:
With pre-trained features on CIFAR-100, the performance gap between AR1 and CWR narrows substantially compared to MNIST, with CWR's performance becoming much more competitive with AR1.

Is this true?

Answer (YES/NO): YES